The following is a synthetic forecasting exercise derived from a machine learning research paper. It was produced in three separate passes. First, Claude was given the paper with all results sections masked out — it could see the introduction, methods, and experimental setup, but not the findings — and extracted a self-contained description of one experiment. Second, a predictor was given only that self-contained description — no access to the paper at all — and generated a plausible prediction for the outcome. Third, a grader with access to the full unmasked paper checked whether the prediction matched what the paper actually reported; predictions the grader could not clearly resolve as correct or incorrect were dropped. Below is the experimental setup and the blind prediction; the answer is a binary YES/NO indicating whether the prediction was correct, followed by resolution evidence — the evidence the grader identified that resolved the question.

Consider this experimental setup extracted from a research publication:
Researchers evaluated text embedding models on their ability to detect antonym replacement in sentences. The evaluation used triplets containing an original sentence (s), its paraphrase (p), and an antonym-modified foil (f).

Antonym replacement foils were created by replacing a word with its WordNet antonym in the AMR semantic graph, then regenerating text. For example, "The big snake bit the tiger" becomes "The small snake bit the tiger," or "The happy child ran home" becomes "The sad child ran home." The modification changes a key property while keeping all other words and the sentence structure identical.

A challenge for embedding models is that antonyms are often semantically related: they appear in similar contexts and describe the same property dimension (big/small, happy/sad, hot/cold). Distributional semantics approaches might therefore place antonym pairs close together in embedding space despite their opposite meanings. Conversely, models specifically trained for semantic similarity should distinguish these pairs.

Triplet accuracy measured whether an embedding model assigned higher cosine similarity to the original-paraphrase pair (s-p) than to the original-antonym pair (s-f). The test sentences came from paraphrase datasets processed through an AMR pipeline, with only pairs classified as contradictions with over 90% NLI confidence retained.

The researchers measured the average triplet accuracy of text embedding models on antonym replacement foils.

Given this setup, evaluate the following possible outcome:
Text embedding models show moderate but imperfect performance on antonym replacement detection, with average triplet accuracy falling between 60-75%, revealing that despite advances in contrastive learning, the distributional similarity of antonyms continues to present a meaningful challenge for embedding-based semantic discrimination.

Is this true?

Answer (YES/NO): YES